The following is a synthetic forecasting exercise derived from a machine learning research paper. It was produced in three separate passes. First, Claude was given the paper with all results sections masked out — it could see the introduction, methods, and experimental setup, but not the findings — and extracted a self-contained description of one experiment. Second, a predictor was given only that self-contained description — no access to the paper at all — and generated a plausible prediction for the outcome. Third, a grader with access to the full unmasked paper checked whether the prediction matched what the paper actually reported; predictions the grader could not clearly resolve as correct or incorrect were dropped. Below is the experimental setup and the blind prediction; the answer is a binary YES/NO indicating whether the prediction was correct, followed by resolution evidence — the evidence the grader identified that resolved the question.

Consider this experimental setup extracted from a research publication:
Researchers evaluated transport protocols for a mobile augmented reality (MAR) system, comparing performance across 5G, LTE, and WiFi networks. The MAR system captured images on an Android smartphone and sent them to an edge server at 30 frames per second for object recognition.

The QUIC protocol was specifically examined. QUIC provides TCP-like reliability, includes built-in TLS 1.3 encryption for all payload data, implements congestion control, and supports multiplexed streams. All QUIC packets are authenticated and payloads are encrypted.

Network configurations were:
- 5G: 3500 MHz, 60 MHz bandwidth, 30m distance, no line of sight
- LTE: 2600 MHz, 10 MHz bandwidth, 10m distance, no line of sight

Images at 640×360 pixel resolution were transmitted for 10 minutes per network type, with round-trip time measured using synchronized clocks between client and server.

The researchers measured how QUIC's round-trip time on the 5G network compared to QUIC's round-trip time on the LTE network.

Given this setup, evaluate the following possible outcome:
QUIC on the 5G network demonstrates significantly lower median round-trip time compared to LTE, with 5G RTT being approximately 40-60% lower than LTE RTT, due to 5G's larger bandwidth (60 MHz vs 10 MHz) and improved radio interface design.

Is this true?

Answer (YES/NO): YES